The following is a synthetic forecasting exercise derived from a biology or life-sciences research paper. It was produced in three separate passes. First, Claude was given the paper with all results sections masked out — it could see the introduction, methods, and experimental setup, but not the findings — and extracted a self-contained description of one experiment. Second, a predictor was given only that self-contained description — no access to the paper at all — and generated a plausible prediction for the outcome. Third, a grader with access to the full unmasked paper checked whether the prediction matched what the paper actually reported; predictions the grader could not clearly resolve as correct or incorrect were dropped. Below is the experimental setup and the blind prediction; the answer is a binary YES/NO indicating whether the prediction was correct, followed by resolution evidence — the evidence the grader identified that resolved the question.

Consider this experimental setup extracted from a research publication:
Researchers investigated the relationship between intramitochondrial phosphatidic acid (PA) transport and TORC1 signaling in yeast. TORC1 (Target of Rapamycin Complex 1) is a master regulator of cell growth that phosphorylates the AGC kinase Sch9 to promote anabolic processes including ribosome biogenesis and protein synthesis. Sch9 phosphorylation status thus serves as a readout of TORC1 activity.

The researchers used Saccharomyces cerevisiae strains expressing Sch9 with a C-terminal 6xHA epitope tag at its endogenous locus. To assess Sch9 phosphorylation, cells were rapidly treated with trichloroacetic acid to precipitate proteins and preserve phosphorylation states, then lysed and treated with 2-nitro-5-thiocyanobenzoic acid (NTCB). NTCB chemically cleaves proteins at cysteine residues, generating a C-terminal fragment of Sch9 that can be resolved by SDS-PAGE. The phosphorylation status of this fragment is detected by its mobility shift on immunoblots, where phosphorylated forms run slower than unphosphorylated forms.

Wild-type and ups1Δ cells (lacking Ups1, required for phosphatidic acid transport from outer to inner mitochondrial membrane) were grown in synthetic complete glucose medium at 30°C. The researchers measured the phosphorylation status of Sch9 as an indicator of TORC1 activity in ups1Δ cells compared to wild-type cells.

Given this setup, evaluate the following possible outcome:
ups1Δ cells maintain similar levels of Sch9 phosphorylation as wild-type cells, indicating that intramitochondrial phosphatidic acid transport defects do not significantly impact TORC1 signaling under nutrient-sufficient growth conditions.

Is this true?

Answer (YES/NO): NO